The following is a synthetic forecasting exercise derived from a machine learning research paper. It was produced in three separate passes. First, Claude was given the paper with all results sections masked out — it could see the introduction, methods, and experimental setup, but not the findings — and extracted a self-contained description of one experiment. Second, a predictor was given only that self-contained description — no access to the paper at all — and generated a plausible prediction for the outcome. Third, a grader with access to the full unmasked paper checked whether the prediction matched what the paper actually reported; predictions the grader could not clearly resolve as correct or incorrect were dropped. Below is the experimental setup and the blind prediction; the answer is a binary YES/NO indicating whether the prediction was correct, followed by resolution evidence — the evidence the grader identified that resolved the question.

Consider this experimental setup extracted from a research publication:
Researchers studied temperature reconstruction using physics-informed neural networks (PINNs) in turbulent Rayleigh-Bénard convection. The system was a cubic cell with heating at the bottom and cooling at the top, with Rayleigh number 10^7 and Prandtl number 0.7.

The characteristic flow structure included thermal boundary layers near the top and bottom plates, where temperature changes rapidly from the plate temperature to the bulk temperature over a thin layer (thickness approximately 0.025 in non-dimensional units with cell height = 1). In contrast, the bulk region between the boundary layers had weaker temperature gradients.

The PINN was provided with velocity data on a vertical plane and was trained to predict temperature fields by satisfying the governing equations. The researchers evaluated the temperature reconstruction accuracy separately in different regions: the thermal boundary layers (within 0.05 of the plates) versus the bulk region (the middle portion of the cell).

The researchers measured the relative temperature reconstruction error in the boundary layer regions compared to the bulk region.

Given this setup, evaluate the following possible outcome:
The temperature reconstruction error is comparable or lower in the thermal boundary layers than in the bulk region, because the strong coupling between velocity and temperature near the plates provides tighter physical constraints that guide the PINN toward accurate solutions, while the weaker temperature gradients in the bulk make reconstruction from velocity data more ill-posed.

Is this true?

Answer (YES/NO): NO